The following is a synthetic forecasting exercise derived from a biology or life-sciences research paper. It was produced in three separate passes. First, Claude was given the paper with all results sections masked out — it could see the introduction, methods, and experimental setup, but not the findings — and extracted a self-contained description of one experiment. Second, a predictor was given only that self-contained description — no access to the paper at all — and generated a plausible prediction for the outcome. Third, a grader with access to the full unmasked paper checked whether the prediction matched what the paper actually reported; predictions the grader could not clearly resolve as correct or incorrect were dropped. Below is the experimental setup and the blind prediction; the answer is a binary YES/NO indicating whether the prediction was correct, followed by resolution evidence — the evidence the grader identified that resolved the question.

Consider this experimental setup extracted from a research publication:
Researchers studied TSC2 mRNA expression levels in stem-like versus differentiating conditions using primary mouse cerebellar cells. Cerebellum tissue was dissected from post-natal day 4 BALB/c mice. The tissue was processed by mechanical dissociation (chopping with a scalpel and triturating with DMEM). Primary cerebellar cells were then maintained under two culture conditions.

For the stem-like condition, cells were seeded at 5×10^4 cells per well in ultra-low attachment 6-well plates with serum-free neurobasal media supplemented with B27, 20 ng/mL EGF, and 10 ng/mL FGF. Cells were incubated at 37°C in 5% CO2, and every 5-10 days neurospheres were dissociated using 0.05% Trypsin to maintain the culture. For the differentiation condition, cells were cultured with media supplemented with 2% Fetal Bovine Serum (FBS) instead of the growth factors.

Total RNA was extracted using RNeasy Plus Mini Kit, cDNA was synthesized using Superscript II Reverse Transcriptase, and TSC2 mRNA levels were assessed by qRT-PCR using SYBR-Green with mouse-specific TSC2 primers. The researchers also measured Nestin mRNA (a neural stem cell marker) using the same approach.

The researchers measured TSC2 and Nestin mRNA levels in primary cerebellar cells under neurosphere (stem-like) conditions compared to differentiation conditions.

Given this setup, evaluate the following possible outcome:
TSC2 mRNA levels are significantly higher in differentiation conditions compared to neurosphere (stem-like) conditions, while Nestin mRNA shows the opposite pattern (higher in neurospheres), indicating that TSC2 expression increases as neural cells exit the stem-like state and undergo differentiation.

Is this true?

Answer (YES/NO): NO